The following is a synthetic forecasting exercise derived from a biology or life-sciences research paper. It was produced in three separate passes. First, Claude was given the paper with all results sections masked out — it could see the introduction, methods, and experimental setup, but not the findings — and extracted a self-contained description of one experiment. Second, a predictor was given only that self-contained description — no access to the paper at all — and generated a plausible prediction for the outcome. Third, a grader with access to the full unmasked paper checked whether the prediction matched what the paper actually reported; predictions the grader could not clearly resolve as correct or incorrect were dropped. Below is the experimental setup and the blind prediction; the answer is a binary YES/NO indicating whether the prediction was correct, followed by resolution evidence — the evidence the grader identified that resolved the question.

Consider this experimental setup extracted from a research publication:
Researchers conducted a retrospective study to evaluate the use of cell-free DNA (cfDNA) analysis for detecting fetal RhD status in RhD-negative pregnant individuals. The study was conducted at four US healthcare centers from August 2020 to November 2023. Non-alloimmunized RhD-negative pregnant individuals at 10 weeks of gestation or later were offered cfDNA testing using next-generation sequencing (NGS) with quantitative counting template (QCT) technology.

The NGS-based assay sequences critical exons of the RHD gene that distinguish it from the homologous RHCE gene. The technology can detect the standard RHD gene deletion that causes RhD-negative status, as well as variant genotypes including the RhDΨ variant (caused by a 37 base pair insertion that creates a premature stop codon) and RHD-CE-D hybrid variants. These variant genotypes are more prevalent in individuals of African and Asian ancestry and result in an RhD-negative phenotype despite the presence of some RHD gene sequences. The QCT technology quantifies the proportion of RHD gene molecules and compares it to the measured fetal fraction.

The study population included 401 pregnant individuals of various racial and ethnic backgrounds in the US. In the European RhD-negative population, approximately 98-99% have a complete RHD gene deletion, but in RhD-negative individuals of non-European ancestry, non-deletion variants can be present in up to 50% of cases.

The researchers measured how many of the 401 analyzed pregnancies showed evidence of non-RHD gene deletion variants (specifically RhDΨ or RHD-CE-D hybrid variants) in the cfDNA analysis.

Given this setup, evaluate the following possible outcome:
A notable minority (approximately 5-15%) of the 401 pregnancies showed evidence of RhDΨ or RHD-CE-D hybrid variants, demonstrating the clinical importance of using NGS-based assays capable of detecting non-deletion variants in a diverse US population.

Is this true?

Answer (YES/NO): NO